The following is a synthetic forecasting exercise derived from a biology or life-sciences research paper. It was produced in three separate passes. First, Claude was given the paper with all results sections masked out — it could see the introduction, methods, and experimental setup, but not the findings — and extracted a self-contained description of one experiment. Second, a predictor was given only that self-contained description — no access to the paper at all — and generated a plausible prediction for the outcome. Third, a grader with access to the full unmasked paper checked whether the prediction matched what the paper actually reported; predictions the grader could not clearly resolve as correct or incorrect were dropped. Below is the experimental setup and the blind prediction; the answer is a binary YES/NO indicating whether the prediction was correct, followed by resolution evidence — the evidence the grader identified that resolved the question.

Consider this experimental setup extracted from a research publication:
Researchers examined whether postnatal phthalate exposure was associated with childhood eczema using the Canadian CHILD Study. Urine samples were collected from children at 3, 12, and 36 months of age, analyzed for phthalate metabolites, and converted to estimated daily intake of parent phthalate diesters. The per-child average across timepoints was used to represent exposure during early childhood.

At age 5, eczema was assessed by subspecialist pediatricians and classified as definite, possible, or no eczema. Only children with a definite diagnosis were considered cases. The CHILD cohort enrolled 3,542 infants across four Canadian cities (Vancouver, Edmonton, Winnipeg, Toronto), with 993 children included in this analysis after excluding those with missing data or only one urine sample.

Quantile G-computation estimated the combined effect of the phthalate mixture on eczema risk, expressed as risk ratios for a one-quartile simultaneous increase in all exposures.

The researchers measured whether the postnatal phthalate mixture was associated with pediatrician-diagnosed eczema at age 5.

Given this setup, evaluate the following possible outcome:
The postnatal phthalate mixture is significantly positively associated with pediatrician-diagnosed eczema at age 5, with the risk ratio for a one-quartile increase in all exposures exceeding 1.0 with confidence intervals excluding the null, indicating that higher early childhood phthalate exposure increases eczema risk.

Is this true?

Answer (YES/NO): NO